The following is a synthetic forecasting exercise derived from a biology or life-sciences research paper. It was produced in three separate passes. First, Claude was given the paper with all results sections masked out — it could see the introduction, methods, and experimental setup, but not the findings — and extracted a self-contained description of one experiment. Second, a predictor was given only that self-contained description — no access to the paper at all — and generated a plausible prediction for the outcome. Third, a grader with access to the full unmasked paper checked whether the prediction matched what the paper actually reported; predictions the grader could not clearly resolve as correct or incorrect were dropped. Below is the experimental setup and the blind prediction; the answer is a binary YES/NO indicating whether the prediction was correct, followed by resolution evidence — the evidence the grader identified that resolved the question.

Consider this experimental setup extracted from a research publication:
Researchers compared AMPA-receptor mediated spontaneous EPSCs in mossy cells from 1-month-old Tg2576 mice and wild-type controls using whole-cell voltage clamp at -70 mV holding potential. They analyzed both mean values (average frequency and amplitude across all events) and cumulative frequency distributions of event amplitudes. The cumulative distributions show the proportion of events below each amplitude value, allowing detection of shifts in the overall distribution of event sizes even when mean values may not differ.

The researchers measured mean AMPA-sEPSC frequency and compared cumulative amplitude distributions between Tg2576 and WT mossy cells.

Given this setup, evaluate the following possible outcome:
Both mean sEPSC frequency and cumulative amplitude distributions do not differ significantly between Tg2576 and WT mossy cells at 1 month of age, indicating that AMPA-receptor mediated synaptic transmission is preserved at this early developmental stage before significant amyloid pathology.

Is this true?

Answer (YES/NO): NO